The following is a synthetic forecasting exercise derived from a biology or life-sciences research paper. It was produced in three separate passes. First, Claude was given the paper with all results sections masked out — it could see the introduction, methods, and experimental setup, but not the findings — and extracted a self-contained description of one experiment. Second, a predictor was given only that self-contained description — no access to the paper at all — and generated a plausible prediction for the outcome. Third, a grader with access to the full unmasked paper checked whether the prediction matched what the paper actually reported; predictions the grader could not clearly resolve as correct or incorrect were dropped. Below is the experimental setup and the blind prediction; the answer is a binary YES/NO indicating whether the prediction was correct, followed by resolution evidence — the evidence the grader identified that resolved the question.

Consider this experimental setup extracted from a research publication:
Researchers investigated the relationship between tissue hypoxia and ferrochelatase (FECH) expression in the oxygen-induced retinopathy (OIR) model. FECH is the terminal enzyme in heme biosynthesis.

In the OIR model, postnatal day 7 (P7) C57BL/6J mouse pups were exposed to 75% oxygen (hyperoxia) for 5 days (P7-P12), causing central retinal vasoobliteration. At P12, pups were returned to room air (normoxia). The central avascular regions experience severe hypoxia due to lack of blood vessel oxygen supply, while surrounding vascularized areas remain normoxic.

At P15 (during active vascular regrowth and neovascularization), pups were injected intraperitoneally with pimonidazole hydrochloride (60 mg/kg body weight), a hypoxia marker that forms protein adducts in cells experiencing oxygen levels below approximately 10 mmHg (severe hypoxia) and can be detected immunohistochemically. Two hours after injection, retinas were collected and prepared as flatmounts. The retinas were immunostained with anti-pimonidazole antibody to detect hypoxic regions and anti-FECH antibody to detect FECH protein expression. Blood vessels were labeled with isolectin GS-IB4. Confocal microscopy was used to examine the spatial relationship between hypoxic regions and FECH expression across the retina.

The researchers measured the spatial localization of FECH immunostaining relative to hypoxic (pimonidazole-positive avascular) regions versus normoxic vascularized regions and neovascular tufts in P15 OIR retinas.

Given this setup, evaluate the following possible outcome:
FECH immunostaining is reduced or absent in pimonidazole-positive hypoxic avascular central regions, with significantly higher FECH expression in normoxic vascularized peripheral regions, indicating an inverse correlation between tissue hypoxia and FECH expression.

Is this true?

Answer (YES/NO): NO